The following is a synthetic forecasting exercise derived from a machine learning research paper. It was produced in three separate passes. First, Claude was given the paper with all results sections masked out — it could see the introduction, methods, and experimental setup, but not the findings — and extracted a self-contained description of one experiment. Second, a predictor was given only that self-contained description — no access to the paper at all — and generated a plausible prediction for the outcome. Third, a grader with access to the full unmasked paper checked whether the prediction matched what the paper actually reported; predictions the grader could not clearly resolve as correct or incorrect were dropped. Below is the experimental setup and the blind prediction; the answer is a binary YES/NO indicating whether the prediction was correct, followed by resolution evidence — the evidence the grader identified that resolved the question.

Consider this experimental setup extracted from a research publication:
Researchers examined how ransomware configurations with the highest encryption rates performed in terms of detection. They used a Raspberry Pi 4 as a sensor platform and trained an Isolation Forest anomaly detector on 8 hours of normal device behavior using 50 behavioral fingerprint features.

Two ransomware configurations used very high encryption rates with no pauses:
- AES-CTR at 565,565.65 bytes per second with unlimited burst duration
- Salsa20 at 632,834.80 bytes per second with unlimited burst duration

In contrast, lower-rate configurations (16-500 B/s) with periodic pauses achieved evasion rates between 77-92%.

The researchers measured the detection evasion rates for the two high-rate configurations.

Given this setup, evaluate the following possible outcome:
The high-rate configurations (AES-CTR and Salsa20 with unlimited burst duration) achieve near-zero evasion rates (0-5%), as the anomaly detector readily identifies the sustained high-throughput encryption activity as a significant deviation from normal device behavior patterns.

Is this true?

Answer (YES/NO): YES